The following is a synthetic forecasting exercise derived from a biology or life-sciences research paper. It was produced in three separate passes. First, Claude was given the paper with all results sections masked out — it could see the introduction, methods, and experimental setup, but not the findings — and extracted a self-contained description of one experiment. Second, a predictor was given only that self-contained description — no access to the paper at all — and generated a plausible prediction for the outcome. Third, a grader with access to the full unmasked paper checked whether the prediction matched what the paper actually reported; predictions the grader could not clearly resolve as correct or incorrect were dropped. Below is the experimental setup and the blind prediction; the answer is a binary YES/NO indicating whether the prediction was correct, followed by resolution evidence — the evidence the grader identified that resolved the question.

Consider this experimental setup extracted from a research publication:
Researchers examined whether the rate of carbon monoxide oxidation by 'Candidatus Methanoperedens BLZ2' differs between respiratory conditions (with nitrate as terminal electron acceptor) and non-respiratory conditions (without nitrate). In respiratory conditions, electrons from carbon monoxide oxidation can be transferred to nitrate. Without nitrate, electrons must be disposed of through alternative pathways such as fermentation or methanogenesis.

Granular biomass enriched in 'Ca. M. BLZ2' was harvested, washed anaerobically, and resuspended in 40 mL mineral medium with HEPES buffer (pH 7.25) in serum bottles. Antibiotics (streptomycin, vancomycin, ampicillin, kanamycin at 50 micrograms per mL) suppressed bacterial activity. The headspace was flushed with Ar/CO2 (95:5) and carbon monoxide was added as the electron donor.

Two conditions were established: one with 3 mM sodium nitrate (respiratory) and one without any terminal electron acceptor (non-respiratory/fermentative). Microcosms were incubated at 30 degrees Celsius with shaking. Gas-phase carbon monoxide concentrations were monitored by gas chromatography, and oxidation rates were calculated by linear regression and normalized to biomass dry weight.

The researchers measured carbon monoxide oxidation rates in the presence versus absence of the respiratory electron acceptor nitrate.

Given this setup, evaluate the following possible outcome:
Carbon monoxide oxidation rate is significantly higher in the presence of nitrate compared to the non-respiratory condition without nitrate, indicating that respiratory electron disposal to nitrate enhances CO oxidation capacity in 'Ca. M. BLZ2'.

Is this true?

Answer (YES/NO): NO